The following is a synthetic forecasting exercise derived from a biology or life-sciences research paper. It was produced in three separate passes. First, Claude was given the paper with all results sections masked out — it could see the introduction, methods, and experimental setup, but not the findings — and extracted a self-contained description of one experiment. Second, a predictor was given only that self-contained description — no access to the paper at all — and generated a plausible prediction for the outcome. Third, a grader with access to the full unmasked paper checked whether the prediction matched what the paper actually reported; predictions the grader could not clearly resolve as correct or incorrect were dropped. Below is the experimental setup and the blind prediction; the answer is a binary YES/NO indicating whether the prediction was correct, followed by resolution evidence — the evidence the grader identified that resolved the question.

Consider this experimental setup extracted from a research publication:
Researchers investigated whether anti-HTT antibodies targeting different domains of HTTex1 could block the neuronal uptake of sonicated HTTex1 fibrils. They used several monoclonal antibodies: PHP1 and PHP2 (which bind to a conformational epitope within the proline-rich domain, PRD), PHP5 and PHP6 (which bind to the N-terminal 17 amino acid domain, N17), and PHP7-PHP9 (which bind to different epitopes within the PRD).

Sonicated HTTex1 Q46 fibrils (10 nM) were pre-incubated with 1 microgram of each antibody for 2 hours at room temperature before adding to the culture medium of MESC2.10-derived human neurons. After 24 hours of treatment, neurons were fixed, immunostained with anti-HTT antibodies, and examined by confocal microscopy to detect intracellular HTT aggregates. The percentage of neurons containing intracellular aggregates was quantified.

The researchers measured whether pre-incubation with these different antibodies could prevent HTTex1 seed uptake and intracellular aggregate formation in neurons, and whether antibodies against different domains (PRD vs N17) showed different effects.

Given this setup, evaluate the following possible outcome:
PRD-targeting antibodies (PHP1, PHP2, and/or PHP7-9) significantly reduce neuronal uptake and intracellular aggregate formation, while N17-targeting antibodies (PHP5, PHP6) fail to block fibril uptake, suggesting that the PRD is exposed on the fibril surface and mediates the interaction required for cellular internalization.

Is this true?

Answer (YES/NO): NO